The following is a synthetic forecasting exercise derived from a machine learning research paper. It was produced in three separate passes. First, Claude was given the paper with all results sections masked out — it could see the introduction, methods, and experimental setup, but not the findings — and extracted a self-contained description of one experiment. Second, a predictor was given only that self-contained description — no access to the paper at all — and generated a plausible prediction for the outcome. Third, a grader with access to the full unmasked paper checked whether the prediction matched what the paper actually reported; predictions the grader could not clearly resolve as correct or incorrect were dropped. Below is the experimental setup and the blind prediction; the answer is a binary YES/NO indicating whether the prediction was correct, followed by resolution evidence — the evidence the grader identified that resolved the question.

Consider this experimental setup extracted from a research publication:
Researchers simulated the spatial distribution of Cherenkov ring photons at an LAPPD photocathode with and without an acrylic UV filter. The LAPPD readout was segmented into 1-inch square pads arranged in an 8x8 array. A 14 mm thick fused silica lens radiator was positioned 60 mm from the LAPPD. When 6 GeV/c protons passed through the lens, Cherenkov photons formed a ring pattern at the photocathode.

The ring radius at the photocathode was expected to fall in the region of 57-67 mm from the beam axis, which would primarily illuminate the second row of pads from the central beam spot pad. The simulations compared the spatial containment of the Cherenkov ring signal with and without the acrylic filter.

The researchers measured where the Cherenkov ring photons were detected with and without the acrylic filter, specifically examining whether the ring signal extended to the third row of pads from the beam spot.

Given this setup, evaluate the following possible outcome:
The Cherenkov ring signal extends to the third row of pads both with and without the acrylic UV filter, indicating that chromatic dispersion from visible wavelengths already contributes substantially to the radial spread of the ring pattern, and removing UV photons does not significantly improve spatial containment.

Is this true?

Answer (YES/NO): NO